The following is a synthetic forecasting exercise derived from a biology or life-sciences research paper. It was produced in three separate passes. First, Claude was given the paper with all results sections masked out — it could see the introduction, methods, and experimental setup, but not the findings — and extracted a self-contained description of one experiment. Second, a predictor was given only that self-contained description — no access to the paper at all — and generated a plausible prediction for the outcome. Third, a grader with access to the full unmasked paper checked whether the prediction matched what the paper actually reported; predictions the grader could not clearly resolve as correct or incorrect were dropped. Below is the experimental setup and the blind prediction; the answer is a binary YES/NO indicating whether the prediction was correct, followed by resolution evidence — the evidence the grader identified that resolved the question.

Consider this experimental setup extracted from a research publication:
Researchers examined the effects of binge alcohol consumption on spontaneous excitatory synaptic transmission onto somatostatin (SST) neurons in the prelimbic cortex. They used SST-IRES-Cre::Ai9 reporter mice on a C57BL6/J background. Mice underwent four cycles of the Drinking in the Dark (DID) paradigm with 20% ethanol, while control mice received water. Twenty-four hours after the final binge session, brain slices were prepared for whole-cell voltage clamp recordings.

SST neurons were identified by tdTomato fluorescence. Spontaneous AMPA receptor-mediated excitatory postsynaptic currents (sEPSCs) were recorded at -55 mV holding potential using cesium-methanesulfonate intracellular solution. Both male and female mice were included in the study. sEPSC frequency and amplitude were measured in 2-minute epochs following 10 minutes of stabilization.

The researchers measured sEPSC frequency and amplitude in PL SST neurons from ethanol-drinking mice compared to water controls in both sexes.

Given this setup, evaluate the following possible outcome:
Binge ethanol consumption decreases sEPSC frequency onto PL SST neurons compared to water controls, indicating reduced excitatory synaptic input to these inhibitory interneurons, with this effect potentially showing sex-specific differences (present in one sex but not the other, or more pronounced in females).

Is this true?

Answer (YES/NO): NO